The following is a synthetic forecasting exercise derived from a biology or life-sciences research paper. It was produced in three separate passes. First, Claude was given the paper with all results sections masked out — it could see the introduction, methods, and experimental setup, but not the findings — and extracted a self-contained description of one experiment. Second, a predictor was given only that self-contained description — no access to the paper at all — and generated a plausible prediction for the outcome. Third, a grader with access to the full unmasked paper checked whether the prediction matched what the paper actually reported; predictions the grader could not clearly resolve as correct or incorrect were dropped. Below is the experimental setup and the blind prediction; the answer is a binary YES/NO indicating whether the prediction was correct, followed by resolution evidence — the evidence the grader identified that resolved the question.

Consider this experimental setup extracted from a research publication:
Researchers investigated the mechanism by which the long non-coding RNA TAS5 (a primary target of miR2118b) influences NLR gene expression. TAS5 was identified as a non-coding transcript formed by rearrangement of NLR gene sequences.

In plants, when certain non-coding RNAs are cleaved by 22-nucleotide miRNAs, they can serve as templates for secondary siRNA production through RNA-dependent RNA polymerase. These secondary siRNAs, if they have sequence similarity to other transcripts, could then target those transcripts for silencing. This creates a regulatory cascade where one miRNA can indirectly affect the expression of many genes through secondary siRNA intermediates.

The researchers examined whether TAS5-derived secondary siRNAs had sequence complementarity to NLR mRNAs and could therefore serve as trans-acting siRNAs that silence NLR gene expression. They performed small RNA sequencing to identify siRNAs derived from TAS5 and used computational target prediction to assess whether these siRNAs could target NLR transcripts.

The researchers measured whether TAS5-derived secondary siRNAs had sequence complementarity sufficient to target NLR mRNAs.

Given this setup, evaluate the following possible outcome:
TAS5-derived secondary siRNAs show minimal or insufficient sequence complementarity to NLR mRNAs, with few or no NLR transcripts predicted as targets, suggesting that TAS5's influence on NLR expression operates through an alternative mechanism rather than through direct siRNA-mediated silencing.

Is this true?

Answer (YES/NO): NO